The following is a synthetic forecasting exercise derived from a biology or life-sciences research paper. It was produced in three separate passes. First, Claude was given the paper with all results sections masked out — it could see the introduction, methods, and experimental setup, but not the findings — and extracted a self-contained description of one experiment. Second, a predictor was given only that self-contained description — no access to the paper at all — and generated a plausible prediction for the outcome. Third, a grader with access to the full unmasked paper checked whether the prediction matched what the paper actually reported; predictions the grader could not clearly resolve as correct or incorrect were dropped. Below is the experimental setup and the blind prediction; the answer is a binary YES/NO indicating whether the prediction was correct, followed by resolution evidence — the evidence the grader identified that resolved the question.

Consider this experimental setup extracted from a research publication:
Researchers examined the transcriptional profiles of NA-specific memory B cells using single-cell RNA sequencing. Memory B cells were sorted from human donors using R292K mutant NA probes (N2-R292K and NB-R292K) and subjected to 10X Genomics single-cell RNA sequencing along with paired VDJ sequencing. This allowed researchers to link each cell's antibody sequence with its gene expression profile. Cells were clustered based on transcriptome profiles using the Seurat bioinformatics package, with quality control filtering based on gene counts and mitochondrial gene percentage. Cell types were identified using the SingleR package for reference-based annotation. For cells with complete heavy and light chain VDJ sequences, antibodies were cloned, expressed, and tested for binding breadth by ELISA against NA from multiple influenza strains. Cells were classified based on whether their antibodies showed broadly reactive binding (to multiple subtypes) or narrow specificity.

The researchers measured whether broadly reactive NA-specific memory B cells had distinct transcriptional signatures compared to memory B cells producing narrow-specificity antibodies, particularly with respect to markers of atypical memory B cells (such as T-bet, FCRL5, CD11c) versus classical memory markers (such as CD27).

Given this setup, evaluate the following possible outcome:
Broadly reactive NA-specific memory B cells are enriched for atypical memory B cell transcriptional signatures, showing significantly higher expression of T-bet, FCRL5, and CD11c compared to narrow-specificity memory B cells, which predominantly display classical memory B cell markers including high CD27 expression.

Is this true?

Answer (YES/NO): NO